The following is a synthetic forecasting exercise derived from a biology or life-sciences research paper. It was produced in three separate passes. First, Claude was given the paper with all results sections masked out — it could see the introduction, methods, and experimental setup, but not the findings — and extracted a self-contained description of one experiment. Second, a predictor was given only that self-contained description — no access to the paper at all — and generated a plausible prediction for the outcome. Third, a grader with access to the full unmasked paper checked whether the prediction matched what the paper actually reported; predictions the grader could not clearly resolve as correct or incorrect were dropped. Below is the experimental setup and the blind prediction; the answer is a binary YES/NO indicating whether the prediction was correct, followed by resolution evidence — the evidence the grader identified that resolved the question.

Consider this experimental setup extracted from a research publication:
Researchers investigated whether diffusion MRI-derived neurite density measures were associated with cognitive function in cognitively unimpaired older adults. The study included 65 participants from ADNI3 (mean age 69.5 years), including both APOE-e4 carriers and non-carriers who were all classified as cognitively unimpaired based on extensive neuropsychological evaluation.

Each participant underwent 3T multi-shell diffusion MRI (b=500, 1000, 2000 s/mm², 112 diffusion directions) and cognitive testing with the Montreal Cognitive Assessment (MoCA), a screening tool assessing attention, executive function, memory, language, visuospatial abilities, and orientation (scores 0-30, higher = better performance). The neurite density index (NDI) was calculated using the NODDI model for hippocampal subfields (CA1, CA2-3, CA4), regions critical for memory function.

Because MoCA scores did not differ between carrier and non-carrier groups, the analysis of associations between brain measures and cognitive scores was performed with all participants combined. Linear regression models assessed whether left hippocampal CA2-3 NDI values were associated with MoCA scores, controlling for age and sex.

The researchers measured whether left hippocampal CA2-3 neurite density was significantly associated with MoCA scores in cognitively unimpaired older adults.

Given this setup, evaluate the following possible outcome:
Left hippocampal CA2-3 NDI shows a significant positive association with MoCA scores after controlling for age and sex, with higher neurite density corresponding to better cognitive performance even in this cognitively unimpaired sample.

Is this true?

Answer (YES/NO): NO